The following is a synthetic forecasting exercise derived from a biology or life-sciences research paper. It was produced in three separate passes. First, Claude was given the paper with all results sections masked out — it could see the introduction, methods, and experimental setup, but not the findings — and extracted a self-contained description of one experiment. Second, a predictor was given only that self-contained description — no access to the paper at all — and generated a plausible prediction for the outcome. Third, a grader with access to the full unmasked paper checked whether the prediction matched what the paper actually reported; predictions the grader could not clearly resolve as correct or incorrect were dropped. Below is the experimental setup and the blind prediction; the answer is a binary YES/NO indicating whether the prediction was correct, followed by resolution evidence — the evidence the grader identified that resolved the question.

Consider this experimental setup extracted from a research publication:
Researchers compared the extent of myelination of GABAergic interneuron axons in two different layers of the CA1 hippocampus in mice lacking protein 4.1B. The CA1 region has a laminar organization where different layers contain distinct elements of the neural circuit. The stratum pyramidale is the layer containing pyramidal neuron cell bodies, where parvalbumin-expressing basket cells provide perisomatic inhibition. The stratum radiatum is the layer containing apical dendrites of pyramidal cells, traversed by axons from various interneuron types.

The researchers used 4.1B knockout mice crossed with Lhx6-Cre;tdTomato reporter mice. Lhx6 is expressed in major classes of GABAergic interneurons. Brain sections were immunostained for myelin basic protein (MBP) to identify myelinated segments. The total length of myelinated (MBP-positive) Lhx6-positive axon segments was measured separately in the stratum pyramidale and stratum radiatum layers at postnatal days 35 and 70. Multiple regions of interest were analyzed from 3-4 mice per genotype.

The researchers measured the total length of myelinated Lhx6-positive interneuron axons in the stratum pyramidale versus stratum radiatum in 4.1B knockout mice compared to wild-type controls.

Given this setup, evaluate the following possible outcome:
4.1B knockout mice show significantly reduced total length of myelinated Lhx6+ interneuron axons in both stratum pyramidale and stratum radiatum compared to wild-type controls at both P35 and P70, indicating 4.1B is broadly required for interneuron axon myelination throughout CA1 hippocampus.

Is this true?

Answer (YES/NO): NO